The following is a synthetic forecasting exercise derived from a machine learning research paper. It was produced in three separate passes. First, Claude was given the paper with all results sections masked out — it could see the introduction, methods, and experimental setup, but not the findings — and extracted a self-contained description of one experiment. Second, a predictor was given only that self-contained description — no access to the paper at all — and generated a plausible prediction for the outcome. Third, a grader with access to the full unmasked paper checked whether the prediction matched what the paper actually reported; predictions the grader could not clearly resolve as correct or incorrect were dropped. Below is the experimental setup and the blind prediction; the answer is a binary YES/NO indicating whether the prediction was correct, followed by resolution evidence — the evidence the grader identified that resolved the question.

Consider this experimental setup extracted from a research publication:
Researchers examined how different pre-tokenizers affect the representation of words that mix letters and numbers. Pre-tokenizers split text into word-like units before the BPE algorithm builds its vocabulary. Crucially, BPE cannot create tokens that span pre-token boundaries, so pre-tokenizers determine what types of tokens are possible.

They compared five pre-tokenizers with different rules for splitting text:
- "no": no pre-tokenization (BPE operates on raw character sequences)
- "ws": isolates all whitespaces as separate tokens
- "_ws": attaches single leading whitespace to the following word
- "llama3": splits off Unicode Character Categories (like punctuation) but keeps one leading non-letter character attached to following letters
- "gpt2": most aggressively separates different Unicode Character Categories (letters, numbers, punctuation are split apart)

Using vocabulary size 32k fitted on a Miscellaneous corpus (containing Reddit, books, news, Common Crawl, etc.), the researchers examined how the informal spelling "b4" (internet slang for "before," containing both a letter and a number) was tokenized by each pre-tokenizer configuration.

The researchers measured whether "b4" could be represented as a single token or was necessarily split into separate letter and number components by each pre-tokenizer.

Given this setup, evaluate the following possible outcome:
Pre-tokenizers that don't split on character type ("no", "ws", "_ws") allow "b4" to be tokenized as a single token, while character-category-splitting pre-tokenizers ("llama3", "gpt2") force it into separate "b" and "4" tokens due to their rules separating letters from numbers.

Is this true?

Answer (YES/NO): NO